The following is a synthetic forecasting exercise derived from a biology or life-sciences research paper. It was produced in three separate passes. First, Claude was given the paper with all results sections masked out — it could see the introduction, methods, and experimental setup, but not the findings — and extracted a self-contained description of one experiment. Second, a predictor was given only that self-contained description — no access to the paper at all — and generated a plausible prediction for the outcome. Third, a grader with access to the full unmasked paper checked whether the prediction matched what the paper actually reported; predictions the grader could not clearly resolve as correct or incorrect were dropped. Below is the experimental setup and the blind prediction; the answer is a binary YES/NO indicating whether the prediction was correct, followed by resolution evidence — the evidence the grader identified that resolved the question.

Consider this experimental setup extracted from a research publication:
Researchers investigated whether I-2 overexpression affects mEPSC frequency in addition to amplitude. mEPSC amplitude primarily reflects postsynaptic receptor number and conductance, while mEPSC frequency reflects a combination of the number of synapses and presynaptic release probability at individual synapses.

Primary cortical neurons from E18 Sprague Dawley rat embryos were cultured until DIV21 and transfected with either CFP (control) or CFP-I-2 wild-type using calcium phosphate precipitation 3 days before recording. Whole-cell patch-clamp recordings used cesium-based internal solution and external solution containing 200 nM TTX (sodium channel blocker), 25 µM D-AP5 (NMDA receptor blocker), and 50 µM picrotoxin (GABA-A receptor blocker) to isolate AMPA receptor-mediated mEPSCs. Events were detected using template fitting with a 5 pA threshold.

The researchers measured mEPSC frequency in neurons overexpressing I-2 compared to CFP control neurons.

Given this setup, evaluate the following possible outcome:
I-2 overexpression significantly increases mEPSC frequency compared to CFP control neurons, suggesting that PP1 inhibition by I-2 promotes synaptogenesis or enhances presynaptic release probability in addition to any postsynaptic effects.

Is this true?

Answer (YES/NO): NO